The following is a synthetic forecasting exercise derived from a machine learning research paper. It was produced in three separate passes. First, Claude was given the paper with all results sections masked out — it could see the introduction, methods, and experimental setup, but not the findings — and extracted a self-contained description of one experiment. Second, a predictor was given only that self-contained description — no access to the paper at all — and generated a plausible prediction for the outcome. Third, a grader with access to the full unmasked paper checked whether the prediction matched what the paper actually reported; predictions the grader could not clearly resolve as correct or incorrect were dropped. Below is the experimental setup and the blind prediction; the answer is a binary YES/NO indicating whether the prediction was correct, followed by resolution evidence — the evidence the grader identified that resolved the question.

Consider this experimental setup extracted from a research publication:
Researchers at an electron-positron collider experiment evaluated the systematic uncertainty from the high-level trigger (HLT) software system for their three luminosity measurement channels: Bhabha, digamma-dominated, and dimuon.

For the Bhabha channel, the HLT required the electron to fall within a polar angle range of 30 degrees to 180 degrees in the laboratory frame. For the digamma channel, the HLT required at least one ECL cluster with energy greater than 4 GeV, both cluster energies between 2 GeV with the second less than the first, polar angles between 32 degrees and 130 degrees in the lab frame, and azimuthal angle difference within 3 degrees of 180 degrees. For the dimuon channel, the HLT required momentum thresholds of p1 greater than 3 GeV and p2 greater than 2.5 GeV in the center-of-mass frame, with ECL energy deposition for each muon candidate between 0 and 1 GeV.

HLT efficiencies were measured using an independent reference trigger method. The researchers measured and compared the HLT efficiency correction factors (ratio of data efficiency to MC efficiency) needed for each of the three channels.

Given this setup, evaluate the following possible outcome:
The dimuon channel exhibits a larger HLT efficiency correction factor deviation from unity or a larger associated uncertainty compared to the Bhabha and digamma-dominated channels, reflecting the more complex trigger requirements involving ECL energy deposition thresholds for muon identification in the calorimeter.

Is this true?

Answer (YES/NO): NO